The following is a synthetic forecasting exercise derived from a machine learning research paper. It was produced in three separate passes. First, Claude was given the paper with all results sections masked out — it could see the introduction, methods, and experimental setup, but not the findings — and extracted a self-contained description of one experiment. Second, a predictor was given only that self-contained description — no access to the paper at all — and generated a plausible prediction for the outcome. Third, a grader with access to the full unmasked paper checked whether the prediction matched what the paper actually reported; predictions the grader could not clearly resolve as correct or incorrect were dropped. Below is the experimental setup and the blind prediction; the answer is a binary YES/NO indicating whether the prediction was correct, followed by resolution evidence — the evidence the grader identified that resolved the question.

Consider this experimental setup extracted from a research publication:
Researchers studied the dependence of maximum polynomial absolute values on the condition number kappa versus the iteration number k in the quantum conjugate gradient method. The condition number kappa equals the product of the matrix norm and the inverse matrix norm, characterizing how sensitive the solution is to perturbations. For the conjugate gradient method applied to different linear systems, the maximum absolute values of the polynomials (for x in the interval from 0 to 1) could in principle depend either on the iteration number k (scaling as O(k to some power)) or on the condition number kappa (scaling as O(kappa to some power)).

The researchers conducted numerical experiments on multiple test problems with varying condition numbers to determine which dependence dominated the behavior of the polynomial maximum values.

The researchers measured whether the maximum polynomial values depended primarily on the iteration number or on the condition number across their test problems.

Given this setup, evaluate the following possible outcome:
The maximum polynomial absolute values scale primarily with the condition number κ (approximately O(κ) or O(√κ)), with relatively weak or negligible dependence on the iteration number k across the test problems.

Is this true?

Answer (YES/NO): NO